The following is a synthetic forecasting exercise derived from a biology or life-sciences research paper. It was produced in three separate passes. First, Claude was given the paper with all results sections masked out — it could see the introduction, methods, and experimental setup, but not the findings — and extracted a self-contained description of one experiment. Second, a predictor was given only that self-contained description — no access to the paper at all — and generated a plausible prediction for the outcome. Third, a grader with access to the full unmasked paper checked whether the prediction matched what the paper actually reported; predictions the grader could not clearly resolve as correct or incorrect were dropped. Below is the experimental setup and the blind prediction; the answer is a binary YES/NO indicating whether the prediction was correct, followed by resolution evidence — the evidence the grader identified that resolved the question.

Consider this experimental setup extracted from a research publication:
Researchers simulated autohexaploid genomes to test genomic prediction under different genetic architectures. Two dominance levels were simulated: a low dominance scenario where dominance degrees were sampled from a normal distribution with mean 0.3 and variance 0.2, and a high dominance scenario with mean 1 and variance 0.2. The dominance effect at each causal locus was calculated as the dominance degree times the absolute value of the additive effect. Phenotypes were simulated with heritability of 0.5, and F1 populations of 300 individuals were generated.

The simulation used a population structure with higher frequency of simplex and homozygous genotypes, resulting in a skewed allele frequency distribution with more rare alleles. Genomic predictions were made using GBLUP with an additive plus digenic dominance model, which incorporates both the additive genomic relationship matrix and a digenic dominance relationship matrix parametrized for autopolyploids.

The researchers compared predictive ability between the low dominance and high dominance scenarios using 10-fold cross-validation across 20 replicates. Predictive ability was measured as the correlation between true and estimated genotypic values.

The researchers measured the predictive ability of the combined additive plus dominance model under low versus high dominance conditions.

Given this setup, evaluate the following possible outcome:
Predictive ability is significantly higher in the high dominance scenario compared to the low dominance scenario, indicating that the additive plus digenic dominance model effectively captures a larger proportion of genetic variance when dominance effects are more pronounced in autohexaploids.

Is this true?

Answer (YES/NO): NO